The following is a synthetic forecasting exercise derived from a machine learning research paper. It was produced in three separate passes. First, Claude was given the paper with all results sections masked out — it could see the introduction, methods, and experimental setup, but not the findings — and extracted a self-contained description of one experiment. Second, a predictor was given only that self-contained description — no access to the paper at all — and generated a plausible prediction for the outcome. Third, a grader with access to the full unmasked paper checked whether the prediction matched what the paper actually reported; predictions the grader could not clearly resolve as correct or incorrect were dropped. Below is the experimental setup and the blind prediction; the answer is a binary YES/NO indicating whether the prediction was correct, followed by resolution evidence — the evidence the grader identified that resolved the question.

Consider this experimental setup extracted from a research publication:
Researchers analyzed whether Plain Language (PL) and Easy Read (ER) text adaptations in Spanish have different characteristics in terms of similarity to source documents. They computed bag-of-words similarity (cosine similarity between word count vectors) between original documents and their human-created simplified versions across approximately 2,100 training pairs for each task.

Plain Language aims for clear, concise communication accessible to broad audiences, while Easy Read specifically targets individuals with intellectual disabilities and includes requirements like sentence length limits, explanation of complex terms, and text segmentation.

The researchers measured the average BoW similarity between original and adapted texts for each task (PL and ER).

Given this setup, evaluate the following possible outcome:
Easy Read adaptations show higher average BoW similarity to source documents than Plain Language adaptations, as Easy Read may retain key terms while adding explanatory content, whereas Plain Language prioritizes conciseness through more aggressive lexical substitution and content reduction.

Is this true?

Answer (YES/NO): NO